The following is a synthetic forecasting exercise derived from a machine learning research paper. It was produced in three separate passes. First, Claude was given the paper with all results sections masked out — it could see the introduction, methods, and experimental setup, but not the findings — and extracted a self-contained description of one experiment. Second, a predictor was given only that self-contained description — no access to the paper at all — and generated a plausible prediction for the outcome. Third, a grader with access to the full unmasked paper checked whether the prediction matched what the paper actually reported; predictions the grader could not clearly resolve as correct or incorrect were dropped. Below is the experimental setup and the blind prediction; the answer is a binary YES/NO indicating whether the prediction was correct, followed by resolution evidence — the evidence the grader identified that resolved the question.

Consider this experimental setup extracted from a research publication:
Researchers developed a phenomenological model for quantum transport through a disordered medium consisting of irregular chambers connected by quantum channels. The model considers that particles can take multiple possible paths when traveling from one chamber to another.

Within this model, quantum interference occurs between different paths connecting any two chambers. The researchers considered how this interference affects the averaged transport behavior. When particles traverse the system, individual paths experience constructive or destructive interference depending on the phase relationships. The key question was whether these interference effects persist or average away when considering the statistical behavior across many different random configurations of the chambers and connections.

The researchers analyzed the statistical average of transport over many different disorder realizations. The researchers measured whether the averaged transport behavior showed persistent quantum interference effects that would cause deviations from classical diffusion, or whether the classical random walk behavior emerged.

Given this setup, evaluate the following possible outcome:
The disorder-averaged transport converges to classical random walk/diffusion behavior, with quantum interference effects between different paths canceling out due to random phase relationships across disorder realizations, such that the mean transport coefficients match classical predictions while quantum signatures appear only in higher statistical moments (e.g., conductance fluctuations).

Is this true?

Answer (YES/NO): NO